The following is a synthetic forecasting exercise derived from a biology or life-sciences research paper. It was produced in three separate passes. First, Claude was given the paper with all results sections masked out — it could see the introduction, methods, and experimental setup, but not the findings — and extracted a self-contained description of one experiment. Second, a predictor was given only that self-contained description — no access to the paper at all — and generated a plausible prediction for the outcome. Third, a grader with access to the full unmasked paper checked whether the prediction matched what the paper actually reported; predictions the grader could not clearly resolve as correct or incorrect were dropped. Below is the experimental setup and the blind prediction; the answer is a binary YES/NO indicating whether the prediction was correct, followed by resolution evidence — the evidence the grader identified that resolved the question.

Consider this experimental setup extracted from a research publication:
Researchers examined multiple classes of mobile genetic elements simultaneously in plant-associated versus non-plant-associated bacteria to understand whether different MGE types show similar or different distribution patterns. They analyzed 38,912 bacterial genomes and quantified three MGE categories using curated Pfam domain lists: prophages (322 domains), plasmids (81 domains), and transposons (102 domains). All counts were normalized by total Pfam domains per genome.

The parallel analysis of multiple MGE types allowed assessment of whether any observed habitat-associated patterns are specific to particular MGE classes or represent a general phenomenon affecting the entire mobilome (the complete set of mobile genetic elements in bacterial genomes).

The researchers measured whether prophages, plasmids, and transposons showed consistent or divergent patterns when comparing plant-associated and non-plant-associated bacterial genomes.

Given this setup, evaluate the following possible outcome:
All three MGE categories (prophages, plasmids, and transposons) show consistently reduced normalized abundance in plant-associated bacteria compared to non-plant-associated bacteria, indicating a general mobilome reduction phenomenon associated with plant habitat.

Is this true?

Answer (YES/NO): YES